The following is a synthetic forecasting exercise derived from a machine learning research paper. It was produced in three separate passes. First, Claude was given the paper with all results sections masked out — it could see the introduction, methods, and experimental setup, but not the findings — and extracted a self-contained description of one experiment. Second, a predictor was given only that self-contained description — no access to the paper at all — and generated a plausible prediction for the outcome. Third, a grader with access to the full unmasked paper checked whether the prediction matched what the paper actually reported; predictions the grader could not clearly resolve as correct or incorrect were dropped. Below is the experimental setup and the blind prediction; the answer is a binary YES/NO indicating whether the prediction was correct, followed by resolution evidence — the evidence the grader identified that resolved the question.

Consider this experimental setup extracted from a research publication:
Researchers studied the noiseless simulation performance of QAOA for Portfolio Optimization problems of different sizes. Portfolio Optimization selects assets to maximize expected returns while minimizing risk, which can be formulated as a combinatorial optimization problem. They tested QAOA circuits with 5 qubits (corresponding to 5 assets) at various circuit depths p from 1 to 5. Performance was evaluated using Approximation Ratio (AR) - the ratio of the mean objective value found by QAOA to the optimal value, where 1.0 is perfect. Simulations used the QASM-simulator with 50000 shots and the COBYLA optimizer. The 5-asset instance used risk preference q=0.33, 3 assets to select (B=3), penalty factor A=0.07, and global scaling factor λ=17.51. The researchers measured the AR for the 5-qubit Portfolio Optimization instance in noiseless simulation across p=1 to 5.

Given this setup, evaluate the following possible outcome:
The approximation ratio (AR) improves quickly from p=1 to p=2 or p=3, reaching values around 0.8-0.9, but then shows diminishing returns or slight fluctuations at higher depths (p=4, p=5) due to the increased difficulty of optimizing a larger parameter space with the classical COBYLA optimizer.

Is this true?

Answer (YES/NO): YES